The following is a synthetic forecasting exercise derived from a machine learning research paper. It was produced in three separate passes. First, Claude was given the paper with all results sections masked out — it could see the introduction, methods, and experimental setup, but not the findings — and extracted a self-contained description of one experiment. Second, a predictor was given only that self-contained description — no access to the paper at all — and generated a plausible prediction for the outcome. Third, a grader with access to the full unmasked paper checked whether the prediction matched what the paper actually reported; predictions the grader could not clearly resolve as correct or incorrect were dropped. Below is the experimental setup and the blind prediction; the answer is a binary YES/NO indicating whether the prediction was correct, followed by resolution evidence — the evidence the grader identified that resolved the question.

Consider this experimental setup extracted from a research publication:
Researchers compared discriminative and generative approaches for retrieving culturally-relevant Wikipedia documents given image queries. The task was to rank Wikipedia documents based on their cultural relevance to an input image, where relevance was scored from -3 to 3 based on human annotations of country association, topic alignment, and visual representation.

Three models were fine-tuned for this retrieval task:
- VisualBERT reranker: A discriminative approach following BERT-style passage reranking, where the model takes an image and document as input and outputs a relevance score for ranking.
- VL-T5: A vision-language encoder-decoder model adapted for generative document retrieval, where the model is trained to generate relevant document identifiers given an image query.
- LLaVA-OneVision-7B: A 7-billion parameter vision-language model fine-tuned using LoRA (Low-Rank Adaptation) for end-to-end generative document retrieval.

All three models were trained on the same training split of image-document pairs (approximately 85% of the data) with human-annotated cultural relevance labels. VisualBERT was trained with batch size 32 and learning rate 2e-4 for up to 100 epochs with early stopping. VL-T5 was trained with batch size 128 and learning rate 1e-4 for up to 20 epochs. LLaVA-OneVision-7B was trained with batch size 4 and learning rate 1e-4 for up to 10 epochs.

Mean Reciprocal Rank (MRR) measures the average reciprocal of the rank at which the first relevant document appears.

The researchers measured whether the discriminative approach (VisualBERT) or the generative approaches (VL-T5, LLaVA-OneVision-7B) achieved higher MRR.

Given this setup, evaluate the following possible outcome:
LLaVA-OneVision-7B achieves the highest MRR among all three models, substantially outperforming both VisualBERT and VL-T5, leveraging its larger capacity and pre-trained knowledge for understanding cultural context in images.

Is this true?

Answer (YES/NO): NO